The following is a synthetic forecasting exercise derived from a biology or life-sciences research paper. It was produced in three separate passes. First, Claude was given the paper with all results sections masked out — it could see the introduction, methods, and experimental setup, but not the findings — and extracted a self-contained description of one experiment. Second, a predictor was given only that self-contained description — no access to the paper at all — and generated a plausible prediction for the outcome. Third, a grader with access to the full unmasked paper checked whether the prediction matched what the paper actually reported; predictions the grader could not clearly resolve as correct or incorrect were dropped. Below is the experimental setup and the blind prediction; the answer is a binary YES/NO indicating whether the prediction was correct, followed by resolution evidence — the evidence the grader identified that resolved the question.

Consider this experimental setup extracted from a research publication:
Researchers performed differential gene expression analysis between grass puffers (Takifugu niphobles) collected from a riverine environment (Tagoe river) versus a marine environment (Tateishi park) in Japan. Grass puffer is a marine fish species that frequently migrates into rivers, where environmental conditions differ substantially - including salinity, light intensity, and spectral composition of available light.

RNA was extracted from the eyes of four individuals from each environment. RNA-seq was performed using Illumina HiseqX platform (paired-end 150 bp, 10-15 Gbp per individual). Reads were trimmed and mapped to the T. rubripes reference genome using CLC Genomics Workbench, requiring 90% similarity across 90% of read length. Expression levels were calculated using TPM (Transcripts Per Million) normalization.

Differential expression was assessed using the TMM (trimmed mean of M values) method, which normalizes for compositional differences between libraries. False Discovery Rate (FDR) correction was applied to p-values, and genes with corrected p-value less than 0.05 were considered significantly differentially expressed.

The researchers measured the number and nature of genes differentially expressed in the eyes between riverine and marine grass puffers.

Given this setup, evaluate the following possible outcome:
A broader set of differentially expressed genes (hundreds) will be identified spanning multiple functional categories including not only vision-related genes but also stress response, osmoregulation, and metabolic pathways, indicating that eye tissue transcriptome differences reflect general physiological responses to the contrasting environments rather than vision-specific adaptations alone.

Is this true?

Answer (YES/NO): NO